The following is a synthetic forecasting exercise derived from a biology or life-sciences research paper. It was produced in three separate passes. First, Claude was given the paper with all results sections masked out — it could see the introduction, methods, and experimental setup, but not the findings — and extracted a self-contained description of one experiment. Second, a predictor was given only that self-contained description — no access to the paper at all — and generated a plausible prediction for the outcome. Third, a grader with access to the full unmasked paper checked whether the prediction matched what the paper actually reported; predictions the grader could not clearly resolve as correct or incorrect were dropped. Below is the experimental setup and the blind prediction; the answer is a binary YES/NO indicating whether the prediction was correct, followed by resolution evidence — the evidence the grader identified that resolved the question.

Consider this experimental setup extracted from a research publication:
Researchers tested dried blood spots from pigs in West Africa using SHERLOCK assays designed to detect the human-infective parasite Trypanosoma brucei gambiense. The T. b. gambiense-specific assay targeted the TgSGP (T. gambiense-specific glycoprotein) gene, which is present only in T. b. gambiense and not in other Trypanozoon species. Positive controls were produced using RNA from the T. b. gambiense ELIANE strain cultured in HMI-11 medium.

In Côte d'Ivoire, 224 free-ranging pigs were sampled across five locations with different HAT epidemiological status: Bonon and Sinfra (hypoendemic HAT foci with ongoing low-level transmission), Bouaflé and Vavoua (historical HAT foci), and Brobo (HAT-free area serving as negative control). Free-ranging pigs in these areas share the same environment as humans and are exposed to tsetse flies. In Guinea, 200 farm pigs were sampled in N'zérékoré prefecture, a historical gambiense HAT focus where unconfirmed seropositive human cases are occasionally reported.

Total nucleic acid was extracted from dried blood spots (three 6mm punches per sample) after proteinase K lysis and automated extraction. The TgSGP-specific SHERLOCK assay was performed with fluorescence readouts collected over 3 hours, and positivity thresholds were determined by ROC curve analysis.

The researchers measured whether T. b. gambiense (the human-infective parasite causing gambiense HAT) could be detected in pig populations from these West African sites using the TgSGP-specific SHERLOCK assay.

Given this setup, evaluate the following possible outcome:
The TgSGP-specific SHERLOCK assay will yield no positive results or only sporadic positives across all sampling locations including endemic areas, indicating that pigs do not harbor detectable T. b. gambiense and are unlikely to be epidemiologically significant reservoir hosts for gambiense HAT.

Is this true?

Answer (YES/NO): NO